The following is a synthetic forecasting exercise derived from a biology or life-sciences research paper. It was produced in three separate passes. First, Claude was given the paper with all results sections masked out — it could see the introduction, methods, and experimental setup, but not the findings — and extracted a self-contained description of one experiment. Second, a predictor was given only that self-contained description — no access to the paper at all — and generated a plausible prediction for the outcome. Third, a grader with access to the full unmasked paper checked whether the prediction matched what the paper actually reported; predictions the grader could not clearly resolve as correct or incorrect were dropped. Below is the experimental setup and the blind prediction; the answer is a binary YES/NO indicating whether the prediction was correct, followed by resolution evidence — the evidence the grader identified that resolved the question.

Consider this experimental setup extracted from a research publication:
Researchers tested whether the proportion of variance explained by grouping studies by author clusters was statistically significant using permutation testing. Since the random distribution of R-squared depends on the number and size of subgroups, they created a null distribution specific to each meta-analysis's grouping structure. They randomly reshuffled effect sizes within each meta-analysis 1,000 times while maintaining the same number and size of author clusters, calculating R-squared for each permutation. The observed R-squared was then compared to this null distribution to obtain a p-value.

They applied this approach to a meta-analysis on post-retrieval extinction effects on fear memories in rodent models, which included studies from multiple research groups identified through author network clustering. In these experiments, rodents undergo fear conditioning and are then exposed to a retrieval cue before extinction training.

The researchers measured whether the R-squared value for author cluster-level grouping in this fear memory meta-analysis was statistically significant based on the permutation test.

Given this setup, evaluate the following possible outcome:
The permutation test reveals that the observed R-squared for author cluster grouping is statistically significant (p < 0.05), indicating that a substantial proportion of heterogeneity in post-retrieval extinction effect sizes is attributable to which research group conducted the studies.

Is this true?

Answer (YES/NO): YES